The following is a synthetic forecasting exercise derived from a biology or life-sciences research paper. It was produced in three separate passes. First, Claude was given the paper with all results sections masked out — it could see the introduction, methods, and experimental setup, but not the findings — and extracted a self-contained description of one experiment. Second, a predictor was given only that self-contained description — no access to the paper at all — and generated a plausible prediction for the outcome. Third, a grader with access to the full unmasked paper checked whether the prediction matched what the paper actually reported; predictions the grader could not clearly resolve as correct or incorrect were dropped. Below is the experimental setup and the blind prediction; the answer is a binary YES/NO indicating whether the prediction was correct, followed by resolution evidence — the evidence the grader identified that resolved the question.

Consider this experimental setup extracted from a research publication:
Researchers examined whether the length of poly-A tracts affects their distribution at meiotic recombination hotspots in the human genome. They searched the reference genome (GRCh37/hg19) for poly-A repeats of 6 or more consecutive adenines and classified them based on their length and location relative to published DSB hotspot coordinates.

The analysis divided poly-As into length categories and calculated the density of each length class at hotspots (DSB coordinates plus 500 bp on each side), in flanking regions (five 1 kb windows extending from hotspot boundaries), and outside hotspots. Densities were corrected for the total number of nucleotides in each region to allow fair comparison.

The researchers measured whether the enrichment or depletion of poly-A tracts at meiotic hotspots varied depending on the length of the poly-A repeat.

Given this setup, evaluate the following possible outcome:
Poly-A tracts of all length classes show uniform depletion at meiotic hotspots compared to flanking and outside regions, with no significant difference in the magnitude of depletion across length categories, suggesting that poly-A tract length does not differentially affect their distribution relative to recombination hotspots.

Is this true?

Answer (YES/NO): NO